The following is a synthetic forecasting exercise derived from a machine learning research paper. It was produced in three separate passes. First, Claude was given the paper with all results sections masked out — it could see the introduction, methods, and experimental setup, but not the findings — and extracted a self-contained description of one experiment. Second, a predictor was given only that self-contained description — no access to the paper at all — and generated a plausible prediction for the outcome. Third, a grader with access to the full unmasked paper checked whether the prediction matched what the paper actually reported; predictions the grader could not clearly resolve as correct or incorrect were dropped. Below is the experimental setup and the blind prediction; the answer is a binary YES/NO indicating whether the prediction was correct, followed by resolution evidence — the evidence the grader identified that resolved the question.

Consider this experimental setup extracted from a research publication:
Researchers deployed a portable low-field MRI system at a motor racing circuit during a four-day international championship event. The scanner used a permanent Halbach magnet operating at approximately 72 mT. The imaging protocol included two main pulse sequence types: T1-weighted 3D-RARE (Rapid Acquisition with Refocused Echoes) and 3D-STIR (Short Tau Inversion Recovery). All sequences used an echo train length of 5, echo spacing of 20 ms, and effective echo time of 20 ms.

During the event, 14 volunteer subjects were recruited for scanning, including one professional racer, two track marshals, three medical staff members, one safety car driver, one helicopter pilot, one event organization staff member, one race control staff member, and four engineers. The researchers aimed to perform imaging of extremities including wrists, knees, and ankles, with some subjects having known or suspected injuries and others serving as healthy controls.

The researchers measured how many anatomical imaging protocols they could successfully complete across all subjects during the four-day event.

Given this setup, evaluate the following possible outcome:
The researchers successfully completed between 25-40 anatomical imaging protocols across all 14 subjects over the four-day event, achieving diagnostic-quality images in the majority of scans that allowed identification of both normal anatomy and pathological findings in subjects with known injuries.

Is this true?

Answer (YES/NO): NO